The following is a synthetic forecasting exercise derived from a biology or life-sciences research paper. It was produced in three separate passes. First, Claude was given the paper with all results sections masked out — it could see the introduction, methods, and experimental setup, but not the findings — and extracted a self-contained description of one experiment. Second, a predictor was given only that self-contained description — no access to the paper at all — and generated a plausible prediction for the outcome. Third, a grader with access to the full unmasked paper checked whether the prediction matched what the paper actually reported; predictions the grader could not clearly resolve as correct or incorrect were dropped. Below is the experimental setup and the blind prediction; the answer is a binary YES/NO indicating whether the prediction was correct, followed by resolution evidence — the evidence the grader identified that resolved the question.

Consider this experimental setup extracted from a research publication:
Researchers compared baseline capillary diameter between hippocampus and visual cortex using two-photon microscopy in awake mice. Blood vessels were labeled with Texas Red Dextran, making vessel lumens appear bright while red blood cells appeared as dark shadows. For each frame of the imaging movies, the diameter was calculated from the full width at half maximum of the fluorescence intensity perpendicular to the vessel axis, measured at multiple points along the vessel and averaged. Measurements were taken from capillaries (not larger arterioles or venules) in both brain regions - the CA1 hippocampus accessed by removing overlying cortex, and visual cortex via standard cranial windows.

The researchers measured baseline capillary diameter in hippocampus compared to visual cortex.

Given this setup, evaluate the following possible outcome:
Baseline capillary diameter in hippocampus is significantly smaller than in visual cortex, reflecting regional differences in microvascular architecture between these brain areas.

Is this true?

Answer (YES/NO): NO